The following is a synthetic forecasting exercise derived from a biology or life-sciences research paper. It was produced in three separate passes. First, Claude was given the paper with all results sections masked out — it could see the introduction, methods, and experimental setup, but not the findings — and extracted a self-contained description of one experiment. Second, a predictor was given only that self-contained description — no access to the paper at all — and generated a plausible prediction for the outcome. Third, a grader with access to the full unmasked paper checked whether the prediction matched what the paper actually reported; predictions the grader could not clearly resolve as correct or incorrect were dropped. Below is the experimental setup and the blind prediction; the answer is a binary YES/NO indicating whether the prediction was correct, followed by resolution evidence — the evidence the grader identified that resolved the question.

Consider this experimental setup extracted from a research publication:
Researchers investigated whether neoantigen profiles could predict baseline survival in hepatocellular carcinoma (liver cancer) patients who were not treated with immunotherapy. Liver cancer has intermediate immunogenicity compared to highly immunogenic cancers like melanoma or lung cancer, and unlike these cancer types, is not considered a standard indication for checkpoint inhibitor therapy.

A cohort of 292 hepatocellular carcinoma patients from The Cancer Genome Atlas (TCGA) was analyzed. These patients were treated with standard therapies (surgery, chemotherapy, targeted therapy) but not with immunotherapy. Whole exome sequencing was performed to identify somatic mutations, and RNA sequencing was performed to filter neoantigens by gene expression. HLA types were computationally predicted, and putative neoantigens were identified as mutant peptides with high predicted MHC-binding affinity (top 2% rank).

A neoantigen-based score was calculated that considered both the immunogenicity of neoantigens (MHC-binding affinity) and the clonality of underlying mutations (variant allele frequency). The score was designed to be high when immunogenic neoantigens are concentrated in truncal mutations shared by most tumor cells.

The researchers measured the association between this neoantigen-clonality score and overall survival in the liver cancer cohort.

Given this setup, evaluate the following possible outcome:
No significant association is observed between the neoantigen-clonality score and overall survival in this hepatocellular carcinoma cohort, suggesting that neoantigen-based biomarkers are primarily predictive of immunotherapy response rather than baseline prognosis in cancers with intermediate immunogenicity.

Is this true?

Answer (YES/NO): YES